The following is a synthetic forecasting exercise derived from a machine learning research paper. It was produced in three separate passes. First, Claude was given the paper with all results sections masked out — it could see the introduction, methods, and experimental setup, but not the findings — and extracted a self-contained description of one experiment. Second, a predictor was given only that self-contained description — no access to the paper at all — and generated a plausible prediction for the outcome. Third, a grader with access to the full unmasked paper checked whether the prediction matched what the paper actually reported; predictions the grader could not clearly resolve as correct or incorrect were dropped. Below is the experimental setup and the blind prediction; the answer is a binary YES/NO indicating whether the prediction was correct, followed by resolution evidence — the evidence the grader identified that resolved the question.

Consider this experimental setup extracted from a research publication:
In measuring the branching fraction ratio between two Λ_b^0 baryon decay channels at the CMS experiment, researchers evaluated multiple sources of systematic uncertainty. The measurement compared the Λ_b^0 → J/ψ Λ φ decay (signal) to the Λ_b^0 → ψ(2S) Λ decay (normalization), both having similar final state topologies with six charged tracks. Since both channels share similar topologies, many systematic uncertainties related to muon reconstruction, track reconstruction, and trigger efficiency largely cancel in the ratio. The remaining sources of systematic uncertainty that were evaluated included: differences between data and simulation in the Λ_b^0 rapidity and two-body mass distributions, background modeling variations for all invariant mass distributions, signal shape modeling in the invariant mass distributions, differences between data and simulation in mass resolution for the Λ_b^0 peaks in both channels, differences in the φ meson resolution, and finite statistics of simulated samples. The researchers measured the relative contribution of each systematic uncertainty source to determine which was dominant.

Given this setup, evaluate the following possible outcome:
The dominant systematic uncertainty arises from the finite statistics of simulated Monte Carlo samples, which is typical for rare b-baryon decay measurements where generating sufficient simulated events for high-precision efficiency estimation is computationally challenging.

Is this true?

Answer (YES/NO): NO